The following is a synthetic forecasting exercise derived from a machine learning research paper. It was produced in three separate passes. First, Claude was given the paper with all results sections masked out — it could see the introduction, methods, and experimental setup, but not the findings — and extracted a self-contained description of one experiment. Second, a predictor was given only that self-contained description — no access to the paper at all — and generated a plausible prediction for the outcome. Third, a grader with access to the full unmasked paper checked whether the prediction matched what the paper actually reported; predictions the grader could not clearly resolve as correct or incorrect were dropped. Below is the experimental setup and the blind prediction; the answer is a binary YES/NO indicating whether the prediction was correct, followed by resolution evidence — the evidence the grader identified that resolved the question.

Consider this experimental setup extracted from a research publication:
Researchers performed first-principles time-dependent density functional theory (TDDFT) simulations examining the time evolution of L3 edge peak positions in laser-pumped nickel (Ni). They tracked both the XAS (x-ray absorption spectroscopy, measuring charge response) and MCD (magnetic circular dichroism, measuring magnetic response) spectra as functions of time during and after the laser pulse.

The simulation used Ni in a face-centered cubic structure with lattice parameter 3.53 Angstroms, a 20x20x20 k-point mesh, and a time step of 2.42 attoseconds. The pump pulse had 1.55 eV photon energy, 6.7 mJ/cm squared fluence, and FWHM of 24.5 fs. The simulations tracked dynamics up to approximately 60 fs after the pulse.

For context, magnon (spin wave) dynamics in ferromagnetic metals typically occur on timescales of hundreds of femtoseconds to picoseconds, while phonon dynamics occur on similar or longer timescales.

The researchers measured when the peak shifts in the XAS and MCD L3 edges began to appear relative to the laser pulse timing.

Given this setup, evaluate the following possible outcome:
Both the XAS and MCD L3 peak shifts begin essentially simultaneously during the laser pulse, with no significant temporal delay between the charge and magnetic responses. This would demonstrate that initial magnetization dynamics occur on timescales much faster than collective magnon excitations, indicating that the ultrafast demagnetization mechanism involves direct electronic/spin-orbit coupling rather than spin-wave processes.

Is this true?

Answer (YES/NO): NO